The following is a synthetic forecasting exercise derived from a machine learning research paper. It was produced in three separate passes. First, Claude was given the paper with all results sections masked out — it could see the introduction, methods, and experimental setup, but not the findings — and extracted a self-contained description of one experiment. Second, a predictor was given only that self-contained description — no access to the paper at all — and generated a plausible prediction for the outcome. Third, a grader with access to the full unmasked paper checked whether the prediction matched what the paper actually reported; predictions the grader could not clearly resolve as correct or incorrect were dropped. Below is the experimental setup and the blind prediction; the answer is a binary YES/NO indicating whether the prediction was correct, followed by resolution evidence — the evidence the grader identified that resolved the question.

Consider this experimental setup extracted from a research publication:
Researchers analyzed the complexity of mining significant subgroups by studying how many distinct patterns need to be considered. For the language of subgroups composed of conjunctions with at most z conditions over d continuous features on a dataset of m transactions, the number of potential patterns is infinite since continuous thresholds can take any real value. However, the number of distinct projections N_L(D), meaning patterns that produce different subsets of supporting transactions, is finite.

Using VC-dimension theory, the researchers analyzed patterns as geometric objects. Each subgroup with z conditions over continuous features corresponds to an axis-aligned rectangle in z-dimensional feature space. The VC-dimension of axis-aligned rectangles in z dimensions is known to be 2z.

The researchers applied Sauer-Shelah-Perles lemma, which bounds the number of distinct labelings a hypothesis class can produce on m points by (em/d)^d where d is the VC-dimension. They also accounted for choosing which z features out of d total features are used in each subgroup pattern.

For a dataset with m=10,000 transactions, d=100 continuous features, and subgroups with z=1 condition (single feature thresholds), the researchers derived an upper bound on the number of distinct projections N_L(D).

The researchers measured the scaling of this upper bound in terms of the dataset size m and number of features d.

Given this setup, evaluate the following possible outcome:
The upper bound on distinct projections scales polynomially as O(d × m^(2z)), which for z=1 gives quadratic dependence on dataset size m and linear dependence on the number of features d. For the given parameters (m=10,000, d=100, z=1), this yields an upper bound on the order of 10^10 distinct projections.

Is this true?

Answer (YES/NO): YES